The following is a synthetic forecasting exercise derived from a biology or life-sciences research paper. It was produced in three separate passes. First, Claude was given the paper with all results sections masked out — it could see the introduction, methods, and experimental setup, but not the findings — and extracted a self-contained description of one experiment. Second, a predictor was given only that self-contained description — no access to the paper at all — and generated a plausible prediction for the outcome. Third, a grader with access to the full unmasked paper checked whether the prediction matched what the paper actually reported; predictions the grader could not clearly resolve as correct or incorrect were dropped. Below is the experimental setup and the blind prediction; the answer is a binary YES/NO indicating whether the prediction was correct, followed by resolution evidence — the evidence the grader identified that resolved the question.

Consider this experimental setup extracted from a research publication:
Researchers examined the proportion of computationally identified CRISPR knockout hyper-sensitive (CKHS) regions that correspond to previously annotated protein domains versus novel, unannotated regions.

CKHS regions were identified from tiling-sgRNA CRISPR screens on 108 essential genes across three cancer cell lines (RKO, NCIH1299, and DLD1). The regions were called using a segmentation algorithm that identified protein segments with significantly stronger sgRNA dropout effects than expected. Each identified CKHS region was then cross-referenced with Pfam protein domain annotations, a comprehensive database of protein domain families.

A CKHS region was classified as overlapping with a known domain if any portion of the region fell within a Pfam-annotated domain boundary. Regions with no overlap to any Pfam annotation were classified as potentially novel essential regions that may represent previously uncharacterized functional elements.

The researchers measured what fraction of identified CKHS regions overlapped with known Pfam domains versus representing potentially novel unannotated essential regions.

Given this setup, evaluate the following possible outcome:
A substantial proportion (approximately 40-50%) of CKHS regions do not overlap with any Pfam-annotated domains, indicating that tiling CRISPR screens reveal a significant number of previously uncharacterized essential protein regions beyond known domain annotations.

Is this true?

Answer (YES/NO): NO